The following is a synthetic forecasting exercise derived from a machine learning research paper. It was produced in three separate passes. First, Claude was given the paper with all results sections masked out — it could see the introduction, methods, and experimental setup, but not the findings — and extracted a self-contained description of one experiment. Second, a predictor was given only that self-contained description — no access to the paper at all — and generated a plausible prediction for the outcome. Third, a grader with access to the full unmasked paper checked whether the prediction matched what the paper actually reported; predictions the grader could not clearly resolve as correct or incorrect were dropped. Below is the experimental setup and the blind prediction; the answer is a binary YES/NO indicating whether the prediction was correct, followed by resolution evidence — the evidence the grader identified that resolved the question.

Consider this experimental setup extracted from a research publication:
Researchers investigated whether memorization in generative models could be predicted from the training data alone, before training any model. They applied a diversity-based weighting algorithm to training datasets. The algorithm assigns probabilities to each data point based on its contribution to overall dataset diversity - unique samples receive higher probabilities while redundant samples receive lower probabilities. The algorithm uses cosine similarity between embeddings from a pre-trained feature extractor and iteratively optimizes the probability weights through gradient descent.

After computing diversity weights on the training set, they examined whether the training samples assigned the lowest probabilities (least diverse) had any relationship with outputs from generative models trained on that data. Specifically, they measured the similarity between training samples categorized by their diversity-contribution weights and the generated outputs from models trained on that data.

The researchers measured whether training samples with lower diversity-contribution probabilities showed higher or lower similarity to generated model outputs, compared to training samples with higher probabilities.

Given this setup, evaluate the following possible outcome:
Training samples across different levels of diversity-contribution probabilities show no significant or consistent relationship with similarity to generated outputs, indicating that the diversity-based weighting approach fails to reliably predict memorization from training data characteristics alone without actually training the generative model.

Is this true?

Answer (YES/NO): NO